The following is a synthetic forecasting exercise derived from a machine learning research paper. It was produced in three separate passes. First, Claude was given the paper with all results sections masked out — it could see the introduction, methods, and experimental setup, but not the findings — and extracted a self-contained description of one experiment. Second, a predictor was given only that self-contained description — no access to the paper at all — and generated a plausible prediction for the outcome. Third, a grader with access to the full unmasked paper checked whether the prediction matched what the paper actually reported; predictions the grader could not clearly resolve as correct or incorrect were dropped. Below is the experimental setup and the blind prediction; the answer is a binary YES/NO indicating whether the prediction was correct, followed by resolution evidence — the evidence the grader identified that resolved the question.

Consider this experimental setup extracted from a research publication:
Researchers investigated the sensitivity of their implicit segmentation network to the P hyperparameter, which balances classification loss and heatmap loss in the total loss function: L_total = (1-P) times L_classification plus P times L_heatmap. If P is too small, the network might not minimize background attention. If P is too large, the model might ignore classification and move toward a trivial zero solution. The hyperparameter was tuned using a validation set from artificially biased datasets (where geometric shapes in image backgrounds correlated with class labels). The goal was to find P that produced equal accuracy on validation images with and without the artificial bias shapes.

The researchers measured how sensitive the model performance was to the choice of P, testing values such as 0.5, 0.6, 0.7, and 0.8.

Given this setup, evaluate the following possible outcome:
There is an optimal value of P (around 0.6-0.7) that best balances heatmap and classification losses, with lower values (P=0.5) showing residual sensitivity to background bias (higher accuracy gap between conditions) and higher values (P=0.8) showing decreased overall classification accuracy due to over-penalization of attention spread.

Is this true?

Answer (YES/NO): NO